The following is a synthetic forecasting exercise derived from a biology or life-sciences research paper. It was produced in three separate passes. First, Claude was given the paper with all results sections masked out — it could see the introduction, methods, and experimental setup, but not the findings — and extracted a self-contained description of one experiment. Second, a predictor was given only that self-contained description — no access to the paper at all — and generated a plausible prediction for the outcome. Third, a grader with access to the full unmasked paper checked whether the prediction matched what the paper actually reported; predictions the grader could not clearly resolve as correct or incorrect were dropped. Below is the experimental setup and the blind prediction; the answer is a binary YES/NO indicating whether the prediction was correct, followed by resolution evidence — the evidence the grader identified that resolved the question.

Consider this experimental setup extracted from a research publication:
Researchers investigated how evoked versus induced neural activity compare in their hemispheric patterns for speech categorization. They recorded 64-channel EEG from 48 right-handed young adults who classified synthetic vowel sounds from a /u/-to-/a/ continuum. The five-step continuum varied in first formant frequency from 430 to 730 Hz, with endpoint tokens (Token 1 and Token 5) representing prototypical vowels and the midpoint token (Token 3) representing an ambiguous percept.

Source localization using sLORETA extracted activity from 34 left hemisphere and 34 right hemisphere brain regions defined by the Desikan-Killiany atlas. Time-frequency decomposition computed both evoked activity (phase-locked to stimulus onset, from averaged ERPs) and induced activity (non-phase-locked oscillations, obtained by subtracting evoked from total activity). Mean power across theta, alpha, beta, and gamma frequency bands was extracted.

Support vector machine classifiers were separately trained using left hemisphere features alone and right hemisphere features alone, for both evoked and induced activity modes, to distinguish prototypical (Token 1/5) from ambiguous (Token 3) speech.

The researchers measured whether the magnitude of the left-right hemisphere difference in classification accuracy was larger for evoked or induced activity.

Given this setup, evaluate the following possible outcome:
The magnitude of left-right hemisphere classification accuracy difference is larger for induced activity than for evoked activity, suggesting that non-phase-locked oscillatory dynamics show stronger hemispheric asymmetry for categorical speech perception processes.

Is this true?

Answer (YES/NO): NO